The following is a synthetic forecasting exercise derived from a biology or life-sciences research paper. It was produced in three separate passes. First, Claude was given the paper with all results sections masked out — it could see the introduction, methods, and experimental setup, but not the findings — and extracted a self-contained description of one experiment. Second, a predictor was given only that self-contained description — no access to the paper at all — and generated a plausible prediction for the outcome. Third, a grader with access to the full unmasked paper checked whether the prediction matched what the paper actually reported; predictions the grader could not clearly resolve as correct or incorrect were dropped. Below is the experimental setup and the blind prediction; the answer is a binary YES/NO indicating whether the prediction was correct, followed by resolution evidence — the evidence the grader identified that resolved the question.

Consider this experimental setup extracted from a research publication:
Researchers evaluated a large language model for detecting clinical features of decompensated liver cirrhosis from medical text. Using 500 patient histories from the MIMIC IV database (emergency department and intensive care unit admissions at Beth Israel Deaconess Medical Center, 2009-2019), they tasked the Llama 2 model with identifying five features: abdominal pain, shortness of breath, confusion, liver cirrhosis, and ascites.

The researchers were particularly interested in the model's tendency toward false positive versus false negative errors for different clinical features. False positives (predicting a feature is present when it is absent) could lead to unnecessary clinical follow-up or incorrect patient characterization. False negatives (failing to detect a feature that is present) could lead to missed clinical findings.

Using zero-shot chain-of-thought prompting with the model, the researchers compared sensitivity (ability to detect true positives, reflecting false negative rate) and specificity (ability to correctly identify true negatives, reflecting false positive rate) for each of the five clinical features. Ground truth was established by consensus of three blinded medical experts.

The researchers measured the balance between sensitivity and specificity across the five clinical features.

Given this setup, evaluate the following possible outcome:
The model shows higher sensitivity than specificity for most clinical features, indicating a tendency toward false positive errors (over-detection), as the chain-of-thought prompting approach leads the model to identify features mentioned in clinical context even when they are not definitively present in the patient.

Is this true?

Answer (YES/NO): NO